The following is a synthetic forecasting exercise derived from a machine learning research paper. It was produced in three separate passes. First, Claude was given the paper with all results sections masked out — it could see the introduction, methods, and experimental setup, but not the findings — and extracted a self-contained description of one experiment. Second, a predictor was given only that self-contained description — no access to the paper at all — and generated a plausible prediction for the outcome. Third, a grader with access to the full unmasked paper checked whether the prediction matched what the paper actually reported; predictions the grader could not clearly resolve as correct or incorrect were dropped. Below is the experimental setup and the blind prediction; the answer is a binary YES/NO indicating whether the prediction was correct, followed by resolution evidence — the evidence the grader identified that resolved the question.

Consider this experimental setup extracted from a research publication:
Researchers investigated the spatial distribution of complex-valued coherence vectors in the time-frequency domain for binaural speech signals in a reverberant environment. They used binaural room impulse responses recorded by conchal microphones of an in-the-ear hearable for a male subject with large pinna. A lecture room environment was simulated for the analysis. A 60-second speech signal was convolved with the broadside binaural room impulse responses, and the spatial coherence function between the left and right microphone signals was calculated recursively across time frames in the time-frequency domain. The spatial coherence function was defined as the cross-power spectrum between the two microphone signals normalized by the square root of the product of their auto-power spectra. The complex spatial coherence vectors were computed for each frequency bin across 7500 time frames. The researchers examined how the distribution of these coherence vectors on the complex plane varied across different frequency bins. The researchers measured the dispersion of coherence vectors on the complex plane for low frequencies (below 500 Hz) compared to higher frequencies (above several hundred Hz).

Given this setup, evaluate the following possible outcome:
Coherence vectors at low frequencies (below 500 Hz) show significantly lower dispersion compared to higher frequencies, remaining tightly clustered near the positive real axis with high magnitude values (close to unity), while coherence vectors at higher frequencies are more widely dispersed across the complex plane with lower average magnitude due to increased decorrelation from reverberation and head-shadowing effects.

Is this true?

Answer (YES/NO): YES